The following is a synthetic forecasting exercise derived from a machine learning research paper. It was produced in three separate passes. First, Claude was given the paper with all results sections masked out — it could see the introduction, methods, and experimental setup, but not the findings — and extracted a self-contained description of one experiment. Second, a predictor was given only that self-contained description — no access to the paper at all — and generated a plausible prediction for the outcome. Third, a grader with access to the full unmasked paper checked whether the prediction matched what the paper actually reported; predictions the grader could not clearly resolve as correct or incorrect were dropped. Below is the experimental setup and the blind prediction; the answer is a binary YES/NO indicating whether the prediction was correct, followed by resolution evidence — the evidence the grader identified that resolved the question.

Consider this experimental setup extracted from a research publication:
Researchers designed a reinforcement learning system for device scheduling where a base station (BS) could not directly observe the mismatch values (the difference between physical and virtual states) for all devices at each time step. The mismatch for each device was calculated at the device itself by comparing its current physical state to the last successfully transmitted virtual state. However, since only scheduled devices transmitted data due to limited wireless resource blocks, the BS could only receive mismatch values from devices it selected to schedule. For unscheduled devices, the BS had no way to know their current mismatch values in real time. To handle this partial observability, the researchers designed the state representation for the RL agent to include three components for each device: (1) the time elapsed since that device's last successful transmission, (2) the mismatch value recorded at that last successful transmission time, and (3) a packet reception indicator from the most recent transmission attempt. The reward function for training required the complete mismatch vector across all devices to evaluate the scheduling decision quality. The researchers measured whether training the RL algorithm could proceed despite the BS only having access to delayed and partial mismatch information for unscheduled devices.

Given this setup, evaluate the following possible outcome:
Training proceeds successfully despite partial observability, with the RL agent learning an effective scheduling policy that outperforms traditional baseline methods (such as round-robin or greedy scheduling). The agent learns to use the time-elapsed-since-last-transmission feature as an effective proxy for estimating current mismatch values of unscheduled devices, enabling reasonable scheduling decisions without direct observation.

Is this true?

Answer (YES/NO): YES